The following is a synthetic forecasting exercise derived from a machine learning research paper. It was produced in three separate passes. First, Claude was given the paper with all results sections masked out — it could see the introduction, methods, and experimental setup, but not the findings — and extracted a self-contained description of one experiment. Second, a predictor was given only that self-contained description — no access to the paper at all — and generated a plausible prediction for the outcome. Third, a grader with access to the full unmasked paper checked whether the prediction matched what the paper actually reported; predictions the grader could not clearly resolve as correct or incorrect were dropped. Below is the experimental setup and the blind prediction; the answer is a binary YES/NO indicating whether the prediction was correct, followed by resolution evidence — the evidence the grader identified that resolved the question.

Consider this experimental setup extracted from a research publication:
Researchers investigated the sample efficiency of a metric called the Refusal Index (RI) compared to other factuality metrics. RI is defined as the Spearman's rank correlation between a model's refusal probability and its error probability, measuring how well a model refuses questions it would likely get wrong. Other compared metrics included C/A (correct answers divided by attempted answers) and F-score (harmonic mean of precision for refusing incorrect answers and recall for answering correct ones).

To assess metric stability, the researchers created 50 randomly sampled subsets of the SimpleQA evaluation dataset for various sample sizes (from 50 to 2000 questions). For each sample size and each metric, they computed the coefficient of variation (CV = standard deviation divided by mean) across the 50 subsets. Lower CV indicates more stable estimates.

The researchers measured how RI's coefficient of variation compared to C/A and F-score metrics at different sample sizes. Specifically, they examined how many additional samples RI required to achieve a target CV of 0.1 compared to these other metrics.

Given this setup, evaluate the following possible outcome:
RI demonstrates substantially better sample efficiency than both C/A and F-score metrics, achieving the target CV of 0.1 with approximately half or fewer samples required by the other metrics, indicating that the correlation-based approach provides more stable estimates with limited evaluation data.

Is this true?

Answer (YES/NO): NO